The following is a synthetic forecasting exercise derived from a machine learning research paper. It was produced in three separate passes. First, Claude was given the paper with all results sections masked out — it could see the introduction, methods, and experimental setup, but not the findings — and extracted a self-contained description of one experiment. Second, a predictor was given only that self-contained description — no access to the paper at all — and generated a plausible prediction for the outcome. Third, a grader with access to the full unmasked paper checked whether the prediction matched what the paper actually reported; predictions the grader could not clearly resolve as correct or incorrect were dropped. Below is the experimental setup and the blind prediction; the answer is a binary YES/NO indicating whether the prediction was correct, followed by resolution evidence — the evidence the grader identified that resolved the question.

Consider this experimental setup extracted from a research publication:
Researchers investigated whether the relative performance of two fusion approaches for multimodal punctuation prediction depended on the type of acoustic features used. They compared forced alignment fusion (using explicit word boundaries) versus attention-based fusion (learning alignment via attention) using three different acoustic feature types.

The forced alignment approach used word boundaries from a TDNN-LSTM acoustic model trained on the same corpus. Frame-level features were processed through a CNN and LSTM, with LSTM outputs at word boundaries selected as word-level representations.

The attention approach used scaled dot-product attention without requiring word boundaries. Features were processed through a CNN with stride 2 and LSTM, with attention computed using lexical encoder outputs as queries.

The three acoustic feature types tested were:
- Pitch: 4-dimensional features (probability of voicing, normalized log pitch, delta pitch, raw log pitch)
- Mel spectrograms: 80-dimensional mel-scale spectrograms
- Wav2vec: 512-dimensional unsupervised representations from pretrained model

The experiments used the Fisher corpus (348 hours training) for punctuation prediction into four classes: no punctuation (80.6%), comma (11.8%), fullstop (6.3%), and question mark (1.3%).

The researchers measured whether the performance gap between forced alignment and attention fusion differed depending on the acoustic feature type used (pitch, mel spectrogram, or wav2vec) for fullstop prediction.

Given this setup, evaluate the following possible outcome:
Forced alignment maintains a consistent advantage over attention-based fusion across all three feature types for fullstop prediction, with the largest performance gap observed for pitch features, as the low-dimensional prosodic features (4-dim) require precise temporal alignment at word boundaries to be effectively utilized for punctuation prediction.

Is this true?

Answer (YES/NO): NO